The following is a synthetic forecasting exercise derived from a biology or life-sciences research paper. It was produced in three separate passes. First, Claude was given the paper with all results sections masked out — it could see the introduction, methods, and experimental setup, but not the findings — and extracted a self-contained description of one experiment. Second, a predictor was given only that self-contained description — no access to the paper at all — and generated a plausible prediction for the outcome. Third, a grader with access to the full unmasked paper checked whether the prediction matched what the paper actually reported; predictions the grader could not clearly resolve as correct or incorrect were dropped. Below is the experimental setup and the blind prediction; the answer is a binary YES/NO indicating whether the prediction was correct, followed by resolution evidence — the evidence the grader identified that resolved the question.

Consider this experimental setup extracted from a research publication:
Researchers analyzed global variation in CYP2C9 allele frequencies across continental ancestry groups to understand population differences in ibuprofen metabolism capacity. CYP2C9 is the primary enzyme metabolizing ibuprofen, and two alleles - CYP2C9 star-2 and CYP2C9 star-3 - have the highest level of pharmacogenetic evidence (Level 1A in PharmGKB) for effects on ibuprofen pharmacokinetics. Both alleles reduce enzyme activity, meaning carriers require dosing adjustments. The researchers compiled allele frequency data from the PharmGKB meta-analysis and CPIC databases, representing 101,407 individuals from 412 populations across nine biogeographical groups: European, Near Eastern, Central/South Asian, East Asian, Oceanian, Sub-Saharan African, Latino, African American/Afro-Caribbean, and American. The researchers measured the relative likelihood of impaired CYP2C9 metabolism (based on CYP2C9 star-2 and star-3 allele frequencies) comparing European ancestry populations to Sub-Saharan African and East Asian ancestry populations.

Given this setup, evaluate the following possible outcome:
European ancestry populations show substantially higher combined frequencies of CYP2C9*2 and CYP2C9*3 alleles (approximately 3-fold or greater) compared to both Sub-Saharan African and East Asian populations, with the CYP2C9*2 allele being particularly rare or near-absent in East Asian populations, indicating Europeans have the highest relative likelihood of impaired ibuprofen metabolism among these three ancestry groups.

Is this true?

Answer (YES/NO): NO